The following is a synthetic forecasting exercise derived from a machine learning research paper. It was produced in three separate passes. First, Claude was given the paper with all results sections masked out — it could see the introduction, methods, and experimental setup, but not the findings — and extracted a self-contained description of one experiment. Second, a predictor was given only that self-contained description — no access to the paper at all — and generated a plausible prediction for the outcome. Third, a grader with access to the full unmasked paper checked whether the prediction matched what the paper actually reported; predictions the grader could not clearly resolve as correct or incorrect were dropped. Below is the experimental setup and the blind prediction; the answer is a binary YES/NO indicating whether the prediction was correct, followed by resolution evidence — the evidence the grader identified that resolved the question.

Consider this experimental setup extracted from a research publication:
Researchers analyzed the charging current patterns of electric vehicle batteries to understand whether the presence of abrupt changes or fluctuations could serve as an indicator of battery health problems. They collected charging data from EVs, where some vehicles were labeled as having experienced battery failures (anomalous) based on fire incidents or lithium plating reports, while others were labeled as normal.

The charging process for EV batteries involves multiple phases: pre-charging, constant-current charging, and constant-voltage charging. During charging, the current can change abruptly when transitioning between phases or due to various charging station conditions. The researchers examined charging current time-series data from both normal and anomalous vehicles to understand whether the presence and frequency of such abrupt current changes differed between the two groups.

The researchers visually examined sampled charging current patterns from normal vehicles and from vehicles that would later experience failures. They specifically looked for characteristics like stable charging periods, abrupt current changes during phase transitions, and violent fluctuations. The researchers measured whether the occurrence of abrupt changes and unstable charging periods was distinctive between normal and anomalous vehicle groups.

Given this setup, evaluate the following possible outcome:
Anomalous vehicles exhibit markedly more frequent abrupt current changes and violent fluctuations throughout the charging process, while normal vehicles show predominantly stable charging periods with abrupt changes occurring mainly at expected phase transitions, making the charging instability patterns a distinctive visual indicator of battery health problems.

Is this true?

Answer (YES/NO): NO